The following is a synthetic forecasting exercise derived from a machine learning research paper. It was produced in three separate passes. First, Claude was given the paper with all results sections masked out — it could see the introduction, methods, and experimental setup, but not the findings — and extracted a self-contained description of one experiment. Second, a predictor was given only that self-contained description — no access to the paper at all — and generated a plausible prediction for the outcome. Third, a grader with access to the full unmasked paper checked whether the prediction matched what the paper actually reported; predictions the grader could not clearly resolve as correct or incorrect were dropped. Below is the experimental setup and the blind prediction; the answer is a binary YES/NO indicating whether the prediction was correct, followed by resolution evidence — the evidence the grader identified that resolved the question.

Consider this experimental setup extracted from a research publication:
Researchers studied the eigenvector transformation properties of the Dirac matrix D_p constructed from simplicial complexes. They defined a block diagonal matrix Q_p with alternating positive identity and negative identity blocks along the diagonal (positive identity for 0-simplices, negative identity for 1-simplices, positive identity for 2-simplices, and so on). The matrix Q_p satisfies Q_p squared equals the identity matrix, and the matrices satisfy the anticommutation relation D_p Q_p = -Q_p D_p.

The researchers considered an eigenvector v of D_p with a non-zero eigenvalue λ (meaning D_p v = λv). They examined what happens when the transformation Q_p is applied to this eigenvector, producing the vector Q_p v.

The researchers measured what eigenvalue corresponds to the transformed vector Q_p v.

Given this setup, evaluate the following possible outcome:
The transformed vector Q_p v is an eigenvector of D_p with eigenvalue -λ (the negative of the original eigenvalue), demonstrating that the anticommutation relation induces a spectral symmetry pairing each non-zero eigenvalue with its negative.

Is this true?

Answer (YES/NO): YES